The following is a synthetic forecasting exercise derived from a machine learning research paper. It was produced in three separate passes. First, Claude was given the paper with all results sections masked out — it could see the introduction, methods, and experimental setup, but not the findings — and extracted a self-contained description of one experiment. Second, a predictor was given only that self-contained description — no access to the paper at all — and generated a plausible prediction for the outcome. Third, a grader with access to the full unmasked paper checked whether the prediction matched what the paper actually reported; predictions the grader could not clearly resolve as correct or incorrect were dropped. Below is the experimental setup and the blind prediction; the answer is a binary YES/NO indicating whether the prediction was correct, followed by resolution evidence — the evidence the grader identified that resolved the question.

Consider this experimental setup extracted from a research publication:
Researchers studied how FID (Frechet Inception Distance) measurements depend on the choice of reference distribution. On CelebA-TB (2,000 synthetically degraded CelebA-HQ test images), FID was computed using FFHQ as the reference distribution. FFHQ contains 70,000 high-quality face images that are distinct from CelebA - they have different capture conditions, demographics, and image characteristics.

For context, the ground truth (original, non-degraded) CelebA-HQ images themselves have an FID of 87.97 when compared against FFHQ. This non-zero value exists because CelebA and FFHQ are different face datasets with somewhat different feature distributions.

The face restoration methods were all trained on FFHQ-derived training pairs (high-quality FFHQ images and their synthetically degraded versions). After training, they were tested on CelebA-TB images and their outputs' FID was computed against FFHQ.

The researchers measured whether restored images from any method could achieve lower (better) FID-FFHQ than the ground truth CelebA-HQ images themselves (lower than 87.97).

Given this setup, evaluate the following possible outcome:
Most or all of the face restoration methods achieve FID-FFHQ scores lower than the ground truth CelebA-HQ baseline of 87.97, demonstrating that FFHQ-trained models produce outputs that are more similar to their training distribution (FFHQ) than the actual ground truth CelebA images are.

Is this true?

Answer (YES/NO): NO